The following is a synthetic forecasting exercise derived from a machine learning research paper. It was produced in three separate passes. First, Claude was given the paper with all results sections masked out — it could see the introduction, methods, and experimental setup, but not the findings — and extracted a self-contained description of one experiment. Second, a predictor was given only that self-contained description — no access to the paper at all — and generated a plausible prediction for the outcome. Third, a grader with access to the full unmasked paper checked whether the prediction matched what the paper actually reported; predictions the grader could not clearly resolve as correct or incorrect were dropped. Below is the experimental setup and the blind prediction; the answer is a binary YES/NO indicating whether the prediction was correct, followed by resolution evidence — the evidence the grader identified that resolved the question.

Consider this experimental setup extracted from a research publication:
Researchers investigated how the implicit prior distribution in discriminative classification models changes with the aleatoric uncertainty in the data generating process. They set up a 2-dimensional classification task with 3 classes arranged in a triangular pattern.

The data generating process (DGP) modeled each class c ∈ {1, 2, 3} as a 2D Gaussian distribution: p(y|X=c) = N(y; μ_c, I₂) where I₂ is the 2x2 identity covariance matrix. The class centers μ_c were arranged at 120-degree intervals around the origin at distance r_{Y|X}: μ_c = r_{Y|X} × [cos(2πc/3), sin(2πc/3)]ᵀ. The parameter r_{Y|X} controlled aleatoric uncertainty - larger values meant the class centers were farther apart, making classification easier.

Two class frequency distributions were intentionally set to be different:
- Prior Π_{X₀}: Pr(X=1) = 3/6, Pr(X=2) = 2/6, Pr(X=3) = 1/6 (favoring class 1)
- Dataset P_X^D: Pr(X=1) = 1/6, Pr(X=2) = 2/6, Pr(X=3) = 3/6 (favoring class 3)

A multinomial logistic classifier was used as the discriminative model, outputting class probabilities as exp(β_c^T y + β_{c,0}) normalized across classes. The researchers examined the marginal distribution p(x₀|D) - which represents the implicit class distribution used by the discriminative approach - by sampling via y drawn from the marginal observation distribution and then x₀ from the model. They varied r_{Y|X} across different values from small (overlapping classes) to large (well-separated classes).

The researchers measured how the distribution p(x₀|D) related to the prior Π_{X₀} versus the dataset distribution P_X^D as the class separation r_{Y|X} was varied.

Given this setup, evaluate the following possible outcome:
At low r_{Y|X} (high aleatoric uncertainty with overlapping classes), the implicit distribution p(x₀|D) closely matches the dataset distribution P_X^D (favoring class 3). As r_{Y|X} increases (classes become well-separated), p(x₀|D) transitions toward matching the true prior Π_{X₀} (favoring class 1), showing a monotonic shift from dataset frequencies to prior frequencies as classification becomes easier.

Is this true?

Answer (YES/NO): YES